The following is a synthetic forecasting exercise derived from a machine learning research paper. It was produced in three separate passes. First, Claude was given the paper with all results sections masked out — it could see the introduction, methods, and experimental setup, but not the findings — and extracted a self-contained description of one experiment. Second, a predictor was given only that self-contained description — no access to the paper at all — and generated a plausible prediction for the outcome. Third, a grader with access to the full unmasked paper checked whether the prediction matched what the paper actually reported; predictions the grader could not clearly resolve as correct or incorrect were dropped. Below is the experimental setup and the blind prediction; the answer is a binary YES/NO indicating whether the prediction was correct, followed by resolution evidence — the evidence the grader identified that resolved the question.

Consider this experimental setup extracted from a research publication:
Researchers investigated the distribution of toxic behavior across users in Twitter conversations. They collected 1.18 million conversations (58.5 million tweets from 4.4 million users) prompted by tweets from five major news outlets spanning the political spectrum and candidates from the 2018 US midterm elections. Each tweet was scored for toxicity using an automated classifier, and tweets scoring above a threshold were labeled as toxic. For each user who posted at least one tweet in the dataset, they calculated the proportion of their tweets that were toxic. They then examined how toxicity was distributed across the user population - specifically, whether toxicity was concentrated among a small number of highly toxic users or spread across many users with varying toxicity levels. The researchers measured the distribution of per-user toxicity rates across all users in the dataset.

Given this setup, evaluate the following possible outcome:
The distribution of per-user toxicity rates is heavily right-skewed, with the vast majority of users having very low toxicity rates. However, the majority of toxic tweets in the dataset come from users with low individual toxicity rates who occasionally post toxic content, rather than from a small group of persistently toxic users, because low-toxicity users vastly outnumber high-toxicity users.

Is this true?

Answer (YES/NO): NO